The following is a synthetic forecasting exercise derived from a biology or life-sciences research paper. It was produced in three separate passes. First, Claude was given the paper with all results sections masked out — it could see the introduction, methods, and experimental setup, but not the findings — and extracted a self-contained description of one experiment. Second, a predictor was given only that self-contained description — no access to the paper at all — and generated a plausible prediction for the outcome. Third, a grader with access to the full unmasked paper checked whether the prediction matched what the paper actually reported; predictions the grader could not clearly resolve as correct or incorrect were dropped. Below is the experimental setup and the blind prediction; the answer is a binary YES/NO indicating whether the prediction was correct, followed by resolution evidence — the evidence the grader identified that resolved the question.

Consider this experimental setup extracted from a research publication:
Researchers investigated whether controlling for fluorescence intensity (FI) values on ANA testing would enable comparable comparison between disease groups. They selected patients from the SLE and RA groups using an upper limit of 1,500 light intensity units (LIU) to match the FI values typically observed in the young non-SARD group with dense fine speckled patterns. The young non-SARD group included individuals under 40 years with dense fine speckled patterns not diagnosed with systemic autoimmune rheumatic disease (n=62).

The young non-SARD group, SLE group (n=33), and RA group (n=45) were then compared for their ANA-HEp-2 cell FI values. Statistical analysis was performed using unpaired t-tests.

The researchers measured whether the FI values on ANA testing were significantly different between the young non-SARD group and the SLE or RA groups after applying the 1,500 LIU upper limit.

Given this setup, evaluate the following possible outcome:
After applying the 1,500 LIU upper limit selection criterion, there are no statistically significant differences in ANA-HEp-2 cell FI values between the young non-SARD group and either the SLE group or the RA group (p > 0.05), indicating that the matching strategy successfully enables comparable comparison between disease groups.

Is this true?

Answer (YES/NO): YES